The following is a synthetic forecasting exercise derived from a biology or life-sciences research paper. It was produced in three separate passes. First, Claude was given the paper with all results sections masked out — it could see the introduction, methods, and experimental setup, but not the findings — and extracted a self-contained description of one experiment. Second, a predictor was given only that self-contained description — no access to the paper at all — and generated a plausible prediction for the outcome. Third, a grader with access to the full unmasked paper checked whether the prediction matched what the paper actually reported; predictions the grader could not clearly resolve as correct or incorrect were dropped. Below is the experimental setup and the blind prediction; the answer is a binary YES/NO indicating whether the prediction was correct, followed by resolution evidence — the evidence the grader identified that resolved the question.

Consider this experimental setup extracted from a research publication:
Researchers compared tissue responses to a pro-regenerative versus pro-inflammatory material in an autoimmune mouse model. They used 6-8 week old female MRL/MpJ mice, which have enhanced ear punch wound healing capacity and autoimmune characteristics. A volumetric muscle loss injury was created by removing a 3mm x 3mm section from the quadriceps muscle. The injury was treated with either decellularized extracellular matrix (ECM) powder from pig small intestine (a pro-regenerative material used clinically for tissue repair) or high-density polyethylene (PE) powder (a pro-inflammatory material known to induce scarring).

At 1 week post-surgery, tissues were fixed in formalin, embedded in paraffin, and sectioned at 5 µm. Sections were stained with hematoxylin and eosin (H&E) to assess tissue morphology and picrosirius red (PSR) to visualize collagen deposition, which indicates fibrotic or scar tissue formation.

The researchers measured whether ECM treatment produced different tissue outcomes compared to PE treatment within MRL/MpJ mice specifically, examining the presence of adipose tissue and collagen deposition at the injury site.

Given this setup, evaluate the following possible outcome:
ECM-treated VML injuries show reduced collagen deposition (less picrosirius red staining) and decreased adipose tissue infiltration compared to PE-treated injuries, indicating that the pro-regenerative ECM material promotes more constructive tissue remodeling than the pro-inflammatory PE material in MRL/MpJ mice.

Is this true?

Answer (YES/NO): NO